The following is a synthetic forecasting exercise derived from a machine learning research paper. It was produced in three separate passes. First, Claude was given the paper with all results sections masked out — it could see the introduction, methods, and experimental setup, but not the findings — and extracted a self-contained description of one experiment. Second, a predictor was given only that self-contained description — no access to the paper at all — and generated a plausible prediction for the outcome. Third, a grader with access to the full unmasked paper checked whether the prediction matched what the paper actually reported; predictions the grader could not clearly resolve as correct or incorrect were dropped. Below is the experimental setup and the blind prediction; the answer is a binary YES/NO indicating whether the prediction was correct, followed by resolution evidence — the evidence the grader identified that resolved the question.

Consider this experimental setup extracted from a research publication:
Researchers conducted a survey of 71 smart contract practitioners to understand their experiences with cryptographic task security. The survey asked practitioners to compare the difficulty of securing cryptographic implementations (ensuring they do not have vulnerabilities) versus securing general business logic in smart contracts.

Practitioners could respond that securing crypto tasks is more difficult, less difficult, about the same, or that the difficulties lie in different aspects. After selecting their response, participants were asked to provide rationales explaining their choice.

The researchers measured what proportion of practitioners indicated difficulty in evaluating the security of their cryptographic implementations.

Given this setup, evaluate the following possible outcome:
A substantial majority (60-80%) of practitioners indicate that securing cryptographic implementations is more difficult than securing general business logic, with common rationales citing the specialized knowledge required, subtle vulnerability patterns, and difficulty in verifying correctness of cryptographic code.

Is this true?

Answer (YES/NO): YES